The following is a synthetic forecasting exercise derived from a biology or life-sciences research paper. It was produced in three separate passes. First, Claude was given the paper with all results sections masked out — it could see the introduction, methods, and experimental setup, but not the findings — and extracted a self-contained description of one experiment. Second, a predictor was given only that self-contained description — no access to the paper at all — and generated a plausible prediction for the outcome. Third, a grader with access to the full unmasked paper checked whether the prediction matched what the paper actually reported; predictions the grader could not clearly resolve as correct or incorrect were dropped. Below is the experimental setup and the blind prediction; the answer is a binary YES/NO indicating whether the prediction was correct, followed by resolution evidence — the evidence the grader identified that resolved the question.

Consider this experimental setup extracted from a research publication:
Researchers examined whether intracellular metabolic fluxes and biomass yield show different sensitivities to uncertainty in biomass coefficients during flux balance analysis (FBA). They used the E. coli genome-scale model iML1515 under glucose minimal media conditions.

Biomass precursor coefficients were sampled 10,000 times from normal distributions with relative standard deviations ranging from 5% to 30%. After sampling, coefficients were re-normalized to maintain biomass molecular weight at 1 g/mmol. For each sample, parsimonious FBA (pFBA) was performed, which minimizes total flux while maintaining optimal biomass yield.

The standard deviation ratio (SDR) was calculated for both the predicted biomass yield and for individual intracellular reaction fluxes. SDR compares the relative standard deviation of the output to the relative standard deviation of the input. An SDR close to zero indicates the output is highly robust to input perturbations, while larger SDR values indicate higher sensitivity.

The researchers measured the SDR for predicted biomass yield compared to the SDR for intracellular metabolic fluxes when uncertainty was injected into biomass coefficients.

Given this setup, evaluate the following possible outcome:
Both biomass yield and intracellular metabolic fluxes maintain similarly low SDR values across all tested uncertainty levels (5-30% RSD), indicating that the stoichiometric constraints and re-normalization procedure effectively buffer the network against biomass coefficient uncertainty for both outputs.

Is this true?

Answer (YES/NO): NO